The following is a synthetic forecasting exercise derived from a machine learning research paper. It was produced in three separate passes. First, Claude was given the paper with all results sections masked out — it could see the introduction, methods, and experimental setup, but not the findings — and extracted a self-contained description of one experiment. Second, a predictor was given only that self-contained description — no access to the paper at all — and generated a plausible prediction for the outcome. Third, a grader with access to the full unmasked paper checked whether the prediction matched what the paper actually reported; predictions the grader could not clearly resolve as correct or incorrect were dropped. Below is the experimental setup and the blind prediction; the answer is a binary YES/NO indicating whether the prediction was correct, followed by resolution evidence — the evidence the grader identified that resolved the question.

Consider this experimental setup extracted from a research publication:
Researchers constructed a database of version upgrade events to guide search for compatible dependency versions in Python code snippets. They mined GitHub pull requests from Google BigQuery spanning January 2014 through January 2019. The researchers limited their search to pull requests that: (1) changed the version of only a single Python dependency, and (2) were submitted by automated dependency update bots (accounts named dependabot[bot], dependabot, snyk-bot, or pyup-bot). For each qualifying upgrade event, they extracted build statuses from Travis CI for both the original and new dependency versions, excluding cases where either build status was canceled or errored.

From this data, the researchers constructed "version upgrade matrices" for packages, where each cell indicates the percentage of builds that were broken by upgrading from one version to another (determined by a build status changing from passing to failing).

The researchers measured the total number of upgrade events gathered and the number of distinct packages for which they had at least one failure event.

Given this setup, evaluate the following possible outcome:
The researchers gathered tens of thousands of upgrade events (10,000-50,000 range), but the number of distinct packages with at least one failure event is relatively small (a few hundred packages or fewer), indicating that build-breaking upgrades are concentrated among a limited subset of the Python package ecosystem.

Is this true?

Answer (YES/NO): NO